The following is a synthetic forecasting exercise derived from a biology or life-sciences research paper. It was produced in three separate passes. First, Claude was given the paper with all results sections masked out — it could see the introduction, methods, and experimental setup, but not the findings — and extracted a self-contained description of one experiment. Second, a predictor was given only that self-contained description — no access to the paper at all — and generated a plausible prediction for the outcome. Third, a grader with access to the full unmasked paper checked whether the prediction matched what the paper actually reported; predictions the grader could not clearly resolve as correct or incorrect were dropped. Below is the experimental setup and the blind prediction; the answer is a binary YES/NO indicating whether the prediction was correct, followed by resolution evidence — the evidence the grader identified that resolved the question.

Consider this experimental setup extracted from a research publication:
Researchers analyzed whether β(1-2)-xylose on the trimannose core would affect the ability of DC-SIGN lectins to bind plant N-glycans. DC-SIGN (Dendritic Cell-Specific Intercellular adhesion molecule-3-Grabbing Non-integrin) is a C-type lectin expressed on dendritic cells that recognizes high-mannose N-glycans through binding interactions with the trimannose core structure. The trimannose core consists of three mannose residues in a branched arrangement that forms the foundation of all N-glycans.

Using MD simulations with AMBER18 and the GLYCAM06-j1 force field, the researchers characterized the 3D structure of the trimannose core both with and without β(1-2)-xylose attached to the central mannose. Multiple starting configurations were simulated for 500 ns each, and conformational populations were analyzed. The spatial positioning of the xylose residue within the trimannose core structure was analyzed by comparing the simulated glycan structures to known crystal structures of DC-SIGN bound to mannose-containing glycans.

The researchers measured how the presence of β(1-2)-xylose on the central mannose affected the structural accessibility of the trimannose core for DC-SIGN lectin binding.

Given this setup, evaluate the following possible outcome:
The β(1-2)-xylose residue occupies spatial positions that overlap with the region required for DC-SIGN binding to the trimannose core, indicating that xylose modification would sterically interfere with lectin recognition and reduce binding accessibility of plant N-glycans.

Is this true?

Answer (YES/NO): YES